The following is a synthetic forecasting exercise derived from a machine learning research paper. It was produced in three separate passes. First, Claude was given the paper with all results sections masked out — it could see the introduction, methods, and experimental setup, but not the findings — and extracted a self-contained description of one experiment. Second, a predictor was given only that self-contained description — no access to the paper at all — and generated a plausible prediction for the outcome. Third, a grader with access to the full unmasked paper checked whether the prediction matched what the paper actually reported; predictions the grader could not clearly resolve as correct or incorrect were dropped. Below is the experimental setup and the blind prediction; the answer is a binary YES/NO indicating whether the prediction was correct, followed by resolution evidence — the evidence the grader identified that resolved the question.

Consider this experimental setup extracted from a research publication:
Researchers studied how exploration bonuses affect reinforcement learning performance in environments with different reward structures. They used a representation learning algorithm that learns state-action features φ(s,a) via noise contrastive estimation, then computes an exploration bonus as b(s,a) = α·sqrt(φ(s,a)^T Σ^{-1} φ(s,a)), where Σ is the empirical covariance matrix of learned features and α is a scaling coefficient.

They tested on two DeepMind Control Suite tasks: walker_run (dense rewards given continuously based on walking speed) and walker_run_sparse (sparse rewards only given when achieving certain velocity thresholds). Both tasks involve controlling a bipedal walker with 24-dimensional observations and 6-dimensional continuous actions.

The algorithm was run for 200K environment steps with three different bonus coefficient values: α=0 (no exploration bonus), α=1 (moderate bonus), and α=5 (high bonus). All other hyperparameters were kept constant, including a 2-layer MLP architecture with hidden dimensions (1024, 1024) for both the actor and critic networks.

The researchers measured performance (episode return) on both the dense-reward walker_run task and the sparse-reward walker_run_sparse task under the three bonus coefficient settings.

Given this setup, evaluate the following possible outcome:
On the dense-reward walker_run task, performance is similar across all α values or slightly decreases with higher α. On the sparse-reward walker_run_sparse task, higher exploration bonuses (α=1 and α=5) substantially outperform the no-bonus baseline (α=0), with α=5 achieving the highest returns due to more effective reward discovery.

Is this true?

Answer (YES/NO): NO